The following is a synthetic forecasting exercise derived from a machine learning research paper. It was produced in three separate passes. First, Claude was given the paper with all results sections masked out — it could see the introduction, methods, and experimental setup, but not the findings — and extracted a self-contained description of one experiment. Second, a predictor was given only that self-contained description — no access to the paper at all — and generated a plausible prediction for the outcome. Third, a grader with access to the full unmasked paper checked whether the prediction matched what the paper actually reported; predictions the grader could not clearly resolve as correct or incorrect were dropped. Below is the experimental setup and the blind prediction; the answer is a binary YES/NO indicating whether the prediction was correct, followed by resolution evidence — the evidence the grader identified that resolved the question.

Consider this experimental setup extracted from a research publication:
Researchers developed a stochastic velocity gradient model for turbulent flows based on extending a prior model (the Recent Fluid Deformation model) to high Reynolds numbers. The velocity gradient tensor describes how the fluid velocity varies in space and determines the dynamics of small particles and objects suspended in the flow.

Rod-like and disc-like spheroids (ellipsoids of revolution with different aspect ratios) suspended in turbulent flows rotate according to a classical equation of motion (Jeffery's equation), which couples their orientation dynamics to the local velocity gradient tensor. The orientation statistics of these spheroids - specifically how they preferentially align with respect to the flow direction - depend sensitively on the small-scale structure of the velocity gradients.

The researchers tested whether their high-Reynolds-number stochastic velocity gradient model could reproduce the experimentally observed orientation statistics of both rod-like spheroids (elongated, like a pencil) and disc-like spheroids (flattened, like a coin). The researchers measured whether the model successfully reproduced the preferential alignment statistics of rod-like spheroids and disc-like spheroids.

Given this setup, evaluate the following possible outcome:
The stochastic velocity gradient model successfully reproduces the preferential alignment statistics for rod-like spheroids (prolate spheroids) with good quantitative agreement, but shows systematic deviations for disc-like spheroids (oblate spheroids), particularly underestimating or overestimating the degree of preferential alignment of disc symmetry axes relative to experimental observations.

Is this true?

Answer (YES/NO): YES